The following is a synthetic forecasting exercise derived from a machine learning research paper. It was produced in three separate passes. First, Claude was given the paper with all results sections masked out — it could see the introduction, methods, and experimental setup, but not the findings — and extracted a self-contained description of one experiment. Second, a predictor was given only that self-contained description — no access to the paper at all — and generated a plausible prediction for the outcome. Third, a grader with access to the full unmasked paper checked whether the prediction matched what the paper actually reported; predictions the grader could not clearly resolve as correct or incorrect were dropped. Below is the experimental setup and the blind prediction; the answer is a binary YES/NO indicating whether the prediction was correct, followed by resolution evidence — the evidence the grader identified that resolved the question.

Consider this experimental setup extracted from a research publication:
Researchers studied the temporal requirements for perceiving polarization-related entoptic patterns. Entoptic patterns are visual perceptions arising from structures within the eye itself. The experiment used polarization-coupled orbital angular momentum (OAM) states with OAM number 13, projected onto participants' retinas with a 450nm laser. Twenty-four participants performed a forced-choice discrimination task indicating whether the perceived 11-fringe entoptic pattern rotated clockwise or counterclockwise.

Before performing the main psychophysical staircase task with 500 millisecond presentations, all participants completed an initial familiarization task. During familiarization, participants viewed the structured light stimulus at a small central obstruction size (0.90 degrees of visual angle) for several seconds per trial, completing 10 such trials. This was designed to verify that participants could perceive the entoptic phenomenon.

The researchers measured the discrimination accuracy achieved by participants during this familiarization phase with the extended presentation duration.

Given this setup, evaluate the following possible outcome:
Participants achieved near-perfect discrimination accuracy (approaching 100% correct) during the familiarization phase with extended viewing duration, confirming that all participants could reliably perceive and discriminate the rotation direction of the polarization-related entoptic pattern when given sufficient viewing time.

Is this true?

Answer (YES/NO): NO